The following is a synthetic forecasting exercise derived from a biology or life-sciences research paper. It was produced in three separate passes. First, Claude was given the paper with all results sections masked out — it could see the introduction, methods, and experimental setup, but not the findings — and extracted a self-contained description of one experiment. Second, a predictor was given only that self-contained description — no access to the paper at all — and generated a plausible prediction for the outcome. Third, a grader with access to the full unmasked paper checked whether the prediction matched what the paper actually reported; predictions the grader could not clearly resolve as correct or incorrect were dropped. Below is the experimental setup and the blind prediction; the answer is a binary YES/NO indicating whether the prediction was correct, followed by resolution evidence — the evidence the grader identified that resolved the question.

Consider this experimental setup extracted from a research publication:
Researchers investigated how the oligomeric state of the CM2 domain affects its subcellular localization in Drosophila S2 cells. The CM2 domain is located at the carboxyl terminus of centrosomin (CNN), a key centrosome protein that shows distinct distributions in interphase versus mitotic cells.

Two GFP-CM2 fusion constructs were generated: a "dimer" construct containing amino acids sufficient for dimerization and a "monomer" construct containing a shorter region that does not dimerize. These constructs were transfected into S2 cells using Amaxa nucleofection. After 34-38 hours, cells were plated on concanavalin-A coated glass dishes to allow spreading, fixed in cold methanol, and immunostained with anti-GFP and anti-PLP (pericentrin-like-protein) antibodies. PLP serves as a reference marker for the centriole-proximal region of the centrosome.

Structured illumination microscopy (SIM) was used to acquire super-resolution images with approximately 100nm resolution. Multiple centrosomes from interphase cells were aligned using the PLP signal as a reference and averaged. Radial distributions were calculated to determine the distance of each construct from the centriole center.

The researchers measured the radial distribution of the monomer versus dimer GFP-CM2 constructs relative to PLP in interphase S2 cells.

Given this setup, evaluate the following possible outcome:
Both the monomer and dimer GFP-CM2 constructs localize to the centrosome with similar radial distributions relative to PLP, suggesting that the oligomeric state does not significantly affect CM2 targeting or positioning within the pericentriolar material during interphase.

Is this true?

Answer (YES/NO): YES